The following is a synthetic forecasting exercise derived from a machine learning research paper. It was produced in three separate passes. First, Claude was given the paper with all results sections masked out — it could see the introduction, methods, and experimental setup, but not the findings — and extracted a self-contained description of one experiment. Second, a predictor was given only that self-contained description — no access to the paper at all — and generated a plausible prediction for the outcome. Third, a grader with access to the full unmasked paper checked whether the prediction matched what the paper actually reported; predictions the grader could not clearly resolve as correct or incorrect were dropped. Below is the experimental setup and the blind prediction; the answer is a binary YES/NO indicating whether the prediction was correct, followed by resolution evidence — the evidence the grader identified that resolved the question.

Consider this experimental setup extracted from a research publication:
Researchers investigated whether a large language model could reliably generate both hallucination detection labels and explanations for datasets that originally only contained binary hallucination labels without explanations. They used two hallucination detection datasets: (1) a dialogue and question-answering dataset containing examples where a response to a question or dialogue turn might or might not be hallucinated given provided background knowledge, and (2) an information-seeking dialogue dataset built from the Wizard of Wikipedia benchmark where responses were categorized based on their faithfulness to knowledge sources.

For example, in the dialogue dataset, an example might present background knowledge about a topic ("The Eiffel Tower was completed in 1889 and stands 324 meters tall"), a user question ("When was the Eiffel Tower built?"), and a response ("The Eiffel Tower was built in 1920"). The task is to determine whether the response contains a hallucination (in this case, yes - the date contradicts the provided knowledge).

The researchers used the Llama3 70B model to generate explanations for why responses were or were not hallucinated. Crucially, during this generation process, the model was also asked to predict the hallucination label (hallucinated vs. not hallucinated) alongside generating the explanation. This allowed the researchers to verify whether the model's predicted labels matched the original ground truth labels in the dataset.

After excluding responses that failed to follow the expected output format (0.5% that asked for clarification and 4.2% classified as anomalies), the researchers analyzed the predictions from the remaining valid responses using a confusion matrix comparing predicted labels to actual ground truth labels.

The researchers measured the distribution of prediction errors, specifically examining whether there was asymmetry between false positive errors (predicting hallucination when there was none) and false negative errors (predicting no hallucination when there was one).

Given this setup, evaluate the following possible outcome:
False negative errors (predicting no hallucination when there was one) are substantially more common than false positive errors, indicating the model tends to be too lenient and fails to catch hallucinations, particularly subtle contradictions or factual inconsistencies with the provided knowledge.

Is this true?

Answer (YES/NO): NO